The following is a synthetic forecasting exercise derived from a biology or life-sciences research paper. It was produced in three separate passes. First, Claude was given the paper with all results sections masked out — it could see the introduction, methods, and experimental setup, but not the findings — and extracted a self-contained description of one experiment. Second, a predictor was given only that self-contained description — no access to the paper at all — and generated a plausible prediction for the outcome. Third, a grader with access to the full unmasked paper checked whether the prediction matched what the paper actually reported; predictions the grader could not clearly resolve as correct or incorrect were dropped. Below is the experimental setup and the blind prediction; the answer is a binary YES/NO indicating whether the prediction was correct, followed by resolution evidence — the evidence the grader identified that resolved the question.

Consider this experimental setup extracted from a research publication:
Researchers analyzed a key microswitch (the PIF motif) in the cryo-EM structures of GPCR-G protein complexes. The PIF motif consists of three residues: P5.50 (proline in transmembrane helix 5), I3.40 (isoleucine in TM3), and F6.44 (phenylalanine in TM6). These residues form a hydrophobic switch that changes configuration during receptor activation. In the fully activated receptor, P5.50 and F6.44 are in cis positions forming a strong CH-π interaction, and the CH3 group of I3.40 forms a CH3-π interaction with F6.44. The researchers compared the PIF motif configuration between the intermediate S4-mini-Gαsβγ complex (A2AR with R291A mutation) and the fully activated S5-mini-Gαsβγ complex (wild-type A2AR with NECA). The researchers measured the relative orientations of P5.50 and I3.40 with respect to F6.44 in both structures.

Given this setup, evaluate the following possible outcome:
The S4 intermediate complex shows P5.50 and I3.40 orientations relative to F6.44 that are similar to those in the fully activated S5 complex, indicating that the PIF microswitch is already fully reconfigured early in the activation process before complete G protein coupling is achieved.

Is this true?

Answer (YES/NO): NO